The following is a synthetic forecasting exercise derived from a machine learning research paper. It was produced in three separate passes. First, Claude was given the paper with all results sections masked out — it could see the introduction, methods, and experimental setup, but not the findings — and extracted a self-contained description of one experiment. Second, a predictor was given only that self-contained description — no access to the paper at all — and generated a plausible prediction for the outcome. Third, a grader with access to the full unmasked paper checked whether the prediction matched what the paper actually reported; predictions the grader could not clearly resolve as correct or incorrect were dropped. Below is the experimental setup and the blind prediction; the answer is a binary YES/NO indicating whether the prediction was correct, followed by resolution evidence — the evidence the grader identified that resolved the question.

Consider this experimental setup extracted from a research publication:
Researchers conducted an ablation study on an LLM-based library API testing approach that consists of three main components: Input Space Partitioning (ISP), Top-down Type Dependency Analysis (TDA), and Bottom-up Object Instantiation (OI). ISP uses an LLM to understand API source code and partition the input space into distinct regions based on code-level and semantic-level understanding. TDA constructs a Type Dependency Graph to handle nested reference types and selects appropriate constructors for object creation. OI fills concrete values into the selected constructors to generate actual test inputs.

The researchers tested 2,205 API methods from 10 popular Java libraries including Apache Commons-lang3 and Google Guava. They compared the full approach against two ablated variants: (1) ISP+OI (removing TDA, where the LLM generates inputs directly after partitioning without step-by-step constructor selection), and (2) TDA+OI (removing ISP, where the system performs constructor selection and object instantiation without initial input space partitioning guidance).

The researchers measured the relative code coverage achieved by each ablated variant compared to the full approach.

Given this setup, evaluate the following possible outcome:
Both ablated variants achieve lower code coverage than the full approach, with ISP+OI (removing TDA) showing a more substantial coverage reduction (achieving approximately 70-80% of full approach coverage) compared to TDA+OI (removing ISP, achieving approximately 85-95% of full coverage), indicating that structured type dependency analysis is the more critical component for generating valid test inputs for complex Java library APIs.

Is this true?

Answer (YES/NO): NO